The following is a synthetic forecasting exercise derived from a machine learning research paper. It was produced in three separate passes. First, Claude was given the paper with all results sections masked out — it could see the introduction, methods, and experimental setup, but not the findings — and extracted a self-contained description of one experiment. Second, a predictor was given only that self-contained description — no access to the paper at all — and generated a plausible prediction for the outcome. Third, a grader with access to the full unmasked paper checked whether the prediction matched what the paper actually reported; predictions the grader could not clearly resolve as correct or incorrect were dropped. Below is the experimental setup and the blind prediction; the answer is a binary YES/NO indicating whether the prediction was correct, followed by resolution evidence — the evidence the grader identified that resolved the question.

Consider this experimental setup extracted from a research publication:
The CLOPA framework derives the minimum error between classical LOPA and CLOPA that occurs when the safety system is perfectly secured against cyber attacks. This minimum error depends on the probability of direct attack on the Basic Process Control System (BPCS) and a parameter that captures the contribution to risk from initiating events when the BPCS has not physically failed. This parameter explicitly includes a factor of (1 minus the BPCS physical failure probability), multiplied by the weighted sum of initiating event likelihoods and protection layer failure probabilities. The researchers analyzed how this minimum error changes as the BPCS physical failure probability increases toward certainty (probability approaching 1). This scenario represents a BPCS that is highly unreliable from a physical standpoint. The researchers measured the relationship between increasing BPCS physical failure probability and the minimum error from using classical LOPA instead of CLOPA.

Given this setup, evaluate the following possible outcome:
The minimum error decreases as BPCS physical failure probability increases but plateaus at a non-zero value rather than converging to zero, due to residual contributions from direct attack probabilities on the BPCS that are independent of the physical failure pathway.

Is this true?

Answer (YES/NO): NO